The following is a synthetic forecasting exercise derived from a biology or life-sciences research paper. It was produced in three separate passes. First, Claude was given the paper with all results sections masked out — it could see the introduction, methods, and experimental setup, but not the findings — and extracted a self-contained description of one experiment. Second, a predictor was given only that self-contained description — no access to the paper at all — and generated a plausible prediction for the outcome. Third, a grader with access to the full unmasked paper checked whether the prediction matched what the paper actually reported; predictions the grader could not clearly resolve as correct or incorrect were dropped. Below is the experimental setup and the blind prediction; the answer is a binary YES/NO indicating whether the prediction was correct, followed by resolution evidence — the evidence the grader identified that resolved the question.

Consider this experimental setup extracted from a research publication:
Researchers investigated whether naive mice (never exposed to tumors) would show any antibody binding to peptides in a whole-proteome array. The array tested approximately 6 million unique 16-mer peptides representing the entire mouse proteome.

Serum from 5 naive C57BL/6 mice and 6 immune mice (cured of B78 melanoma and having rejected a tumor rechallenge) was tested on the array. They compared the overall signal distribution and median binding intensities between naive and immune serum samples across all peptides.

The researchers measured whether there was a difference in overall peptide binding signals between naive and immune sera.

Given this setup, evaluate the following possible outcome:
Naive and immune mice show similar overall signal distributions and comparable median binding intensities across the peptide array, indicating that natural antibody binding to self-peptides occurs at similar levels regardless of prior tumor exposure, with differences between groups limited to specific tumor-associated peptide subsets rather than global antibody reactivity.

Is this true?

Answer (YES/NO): NO